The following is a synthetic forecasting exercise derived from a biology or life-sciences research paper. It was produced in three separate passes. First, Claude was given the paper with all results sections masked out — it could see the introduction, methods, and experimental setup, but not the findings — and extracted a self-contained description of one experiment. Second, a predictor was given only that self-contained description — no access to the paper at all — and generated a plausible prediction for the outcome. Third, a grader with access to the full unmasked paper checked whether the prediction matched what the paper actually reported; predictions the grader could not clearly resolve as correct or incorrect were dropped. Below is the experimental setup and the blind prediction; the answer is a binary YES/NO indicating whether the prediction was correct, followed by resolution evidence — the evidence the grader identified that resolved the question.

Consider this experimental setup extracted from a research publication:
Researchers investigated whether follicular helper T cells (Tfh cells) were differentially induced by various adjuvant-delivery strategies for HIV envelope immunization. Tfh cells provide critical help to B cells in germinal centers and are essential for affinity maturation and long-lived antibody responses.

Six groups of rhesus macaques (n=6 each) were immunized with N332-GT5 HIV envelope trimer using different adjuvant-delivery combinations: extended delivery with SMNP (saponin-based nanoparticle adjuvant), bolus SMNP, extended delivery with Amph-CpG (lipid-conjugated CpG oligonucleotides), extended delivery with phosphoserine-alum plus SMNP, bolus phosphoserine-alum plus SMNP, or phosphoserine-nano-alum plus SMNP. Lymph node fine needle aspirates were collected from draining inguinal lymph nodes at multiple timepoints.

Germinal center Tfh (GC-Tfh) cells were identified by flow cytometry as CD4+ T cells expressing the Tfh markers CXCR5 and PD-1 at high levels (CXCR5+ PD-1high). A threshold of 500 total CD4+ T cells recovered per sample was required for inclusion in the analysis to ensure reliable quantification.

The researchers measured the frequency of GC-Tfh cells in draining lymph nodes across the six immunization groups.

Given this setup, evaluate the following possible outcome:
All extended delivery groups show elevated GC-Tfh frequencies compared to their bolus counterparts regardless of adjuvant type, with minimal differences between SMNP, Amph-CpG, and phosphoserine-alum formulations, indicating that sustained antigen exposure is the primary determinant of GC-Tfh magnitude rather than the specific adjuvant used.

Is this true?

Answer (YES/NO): NO